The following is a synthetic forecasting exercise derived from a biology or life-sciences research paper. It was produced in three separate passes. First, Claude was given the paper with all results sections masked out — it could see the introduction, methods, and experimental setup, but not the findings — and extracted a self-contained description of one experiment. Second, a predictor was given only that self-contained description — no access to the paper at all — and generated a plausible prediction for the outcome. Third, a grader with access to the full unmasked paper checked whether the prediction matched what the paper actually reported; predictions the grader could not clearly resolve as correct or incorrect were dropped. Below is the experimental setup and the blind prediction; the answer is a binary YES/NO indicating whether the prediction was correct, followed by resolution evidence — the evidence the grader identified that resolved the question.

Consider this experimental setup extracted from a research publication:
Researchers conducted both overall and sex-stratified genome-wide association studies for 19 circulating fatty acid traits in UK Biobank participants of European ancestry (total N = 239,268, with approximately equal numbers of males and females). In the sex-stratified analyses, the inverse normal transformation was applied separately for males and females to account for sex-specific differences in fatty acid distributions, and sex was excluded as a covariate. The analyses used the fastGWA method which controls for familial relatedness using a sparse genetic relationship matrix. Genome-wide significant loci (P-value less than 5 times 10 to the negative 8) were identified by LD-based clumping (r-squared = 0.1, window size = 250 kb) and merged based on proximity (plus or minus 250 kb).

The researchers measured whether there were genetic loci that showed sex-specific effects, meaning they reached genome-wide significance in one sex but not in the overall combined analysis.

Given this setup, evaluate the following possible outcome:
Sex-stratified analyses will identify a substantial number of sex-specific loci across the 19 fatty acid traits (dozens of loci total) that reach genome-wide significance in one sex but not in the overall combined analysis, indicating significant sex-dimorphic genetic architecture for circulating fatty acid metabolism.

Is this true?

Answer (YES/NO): NO